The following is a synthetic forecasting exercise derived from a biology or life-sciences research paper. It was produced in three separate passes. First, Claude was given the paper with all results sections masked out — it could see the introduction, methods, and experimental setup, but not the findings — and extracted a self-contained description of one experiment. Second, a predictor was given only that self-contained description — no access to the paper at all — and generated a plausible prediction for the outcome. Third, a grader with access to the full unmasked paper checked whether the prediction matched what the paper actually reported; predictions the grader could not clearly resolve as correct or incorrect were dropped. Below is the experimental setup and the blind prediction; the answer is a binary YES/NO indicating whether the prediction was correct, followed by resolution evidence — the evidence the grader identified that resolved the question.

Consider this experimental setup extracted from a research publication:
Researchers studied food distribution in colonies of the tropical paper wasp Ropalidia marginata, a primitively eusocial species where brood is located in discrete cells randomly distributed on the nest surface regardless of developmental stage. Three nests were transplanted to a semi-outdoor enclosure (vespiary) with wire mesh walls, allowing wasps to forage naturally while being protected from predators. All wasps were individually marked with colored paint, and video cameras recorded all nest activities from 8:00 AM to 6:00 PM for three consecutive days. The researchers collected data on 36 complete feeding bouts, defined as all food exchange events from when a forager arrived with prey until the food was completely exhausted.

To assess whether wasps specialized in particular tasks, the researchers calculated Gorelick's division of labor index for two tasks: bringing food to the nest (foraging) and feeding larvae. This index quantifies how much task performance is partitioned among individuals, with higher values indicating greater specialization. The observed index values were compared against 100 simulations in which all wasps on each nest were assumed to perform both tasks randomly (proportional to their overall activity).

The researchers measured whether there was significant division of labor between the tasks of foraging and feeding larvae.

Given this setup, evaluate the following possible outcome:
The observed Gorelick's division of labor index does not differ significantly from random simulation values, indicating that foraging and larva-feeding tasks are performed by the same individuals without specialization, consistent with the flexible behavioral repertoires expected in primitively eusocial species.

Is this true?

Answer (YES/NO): NO